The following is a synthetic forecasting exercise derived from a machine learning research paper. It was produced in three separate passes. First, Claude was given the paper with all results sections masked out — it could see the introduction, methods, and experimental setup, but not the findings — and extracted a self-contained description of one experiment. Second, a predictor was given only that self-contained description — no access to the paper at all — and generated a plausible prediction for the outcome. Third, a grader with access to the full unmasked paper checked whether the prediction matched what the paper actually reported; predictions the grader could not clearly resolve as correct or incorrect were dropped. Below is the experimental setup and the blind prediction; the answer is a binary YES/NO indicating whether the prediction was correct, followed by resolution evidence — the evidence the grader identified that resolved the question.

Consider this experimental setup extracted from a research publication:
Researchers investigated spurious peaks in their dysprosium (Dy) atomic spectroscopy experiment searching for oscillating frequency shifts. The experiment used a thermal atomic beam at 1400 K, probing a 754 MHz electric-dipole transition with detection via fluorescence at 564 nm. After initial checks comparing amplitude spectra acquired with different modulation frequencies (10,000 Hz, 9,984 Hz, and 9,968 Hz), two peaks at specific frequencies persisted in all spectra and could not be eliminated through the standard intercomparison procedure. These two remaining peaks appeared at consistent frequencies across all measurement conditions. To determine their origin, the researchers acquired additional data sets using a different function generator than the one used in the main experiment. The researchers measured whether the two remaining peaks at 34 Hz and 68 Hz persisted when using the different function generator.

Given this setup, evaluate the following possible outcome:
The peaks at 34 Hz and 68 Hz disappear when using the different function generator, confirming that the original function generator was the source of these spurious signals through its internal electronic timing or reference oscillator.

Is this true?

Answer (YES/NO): YES